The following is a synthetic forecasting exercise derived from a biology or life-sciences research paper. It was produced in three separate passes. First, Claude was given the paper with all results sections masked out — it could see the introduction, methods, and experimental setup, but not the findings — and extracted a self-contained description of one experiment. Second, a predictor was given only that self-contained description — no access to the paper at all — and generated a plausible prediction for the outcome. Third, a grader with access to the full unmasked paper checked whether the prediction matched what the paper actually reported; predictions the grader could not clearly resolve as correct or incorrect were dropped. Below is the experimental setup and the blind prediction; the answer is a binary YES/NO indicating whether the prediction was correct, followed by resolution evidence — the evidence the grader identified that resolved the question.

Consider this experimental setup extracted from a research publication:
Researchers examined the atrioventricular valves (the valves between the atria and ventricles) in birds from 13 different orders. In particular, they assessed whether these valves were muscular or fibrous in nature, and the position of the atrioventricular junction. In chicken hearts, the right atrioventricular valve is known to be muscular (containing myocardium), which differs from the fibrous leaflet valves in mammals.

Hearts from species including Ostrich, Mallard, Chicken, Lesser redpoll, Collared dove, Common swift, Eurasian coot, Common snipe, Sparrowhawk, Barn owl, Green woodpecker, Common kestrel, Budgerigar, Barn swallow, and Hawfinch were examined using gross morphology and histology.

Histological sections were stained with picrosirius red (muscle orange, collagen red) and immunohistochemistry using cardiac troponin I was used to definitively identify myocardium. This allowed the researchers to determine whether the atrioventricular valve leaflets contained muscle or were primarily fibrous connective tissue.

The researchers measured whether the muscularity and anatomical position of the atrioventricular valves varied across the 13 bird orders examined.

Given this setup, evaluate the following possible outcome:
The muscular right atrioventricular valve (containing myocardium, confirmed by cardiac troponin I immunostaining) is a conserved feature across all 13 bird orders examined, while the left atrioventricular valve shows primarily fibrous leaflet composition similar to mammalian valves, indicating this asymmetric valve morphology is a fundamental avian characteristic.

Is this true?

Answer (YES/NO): YES